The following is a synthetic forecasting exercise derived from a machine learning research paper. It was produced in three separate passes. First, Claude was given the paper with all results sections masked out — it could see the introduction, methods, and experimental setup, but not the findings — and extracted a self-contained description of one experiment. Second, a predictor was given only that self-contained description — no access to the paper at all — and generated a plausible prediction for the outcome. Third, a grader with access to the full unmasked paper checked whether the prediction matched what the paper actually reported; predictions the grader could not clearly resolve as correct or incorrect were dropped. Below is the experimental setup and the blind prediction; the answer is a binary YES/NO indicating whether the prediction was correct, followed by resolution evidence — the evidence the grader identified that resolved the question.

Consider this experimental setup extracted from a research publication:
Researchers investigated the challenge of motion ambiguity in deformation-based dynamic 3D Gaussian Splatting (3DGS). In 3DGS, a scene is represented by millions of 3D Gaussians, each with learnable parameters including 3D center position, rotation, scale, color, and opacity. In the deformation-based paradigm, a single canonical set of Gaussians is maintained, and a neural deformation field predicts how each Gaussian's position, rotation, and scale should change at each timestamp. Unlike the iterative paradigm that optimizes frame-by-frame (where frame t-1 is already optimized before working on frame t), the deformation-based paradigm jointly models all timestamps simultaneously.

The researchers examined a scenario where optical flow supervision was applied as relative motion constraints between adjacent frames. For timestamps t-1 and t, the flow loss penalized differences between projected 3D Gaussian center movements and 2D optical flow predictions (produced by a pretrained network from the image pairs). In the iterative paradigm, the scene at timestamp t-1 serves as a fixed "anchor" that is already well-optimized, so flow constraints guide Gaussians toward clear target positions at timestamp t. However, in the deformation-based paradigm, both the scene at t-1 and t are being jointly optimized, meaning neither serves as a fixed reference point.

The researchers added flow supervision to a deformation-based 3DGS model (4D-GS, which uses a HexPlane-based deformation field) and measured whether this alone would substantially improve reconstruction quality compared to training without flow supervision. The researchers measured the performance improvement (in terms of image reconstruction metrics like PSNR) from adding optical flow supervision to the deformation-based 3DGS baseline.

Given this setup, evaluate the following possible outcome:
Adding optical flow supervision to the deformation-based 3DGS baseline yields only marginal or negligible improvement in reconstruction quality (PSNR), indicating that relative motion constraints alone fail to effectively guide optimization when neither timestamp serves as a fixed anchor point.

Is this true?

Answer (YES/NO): YES